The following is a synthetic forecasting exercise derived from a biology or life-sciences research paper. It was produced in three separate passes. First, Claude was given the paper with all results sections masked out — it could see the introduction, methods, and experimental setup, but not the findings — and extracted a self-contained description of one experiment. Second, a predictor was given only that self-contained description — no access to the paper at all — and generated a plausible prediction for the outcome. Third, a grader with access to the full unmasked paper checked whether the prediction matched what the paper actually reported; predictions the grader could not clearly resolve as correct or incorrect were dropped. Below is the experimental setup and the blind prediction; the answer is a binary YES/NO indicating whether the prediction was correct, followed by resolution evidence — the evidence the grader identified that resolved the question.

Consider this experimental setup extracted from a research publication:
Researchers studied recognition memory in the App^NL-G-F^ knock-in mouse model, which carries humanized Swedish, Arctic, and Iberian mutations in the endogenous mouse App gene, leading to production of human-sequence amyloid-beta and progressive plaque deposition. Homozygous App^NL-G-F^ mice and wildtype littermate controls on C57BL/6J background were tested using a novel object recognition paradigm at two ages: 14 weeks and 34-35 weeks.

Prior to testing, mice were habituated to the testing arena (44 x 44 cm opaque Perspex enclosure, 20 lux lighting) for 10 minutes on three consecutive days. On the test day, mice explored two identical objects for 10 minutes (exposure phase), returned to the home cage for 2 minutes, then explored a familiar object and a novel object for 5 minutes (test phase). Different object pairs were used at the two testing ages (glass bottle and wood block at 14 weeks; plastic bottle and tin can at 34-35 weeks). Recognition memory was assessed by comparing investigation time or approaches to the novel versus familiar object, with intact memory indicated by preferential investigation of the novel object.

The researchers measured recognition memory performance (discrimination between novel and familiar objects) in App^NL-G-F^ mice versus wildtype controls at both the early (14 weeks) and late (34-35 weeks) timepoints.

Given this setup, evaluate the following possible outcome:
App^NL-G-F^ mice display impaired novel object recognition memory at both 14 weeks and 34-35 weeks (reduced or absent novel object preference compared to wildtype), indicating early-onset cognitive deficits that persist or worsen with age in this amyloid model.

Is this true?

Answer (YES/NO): NO